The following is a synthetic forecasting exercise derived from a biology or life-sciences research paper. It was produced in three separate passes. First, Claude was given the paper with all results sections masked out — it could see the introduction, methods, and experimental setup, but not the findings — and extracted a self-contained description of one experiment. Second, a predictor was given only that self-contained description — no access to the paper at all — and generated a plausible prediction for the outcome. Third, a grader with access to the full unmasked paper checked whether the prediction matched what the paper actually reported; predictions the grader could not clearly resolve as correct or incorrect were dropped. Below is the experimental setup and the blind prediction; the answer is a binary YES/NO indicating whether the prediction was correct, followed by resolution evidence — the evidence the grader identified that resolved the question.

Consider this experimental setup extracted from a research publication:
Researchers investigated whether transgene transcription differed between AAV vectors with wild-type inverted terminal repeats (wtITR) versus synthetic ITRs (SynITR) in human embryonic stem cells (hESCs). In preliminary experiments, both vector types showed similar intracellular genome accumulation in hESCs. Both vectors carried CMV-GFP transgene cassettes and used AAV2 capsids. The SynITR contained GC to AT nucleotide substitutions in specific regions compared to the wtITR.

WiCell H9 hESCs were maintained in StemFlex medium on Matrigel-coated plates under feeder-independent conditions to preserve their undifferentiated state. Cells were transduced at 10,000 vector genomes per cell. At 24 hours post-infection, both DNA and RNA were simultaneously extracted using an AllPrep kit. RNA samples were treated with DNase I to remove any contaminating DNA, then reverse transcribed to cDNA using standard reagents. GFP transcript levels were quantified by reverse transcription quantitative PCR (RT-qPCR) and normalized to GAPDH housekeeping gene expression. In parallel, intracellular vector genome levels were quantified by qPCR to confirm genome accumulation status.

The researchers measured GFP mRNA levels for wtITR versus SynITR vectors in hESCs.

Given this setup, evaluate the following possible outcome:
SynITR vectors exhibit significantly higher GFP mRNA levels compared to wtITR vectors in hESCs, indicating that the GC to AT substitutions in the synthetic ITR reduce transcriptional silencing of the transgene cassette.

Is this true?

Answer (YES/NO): NO